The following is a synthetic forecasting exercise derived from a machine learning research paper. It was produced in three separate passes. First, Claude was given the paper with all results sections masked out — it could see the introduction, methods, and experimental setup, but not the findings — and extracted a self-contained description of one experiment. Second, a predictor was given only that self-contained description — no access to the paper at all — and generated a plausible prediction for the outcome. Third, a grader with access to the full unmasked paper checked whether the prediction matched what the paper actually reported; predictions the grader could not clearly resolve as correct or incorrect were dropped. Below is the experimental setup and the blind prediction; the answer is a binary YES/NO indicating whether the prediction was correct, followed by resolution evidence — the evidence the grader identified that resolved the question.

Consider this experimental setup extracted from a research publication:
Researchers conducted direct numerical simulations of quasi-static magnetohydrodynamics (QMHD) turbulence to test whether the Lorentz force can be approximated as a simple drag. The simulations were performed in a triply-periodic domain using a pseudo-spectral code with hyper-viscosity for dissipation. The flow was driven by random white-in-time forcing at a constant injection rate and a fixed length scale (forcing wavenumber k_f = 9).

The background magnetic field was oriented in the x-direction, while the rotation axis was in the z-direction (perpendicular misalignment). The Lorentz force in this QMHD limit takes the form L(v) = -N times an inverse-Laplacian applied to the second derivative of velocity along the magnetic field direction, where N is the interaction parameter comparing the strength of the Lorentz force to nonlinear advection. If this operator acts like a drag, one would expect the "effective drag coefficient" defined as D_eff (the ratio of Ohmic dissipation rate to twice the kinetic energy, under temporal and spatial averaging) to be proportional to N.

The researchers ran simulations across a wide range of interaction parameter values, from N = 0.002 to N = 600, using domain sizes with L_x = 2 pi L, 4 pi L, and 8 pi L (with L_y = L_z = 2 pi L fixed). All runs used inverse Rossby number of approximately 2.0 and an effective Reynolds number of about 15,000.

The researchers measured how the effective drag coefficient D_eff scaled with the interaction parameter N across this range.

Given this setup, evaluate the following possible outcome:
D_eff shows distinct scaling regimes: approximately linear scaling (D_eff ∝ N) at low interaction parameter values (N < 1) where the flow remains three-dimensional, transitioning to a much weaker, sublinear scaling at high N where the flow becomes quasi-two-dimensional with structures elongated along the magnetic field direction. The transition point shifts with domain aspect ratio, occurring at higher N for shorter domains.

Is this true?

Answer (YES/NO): NO